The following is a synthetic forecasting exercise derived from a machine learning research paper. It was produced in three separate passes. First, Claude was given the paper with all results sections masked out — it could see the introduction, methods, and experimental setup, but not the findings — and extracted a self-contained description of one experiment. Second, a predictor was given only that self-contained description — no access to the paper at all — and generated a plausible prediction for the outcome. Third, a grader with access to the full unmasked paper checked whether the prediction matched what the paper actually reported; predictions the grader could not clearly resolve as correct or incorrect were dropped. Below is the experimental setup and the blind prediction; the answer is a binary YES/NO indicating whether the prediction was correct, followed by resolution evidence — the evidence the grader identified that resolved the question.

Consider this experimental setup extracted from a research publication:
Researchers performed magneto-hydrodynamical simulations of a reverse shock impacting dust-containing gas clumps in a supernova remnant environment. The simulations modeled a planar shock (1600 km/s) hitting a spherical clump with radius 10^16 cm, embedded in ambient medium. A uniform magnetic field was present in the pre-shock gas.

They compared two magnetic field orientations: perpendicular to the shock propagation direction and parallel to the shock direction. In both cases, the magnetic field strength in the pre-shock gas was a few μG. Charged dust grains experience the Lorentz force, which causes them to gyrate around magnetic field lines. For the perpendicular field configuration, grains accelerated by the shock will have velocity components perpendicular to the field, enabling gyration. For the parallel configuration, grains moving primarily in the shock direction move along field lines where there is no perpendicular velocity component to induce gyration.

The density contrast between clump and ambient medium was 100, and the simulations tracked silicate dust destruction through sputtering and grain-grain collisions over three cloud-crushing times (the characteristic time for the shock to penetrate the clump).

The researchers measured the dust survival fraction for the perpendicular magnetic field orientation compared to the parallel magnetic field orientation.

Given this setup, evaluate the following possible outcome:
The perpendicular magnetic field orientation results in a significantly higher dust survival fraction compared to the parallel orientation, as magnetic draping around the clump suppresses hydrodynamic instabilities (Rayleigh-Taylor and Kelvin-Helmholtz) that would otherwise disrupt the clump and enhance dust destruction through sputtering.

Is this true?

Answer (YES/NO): NO